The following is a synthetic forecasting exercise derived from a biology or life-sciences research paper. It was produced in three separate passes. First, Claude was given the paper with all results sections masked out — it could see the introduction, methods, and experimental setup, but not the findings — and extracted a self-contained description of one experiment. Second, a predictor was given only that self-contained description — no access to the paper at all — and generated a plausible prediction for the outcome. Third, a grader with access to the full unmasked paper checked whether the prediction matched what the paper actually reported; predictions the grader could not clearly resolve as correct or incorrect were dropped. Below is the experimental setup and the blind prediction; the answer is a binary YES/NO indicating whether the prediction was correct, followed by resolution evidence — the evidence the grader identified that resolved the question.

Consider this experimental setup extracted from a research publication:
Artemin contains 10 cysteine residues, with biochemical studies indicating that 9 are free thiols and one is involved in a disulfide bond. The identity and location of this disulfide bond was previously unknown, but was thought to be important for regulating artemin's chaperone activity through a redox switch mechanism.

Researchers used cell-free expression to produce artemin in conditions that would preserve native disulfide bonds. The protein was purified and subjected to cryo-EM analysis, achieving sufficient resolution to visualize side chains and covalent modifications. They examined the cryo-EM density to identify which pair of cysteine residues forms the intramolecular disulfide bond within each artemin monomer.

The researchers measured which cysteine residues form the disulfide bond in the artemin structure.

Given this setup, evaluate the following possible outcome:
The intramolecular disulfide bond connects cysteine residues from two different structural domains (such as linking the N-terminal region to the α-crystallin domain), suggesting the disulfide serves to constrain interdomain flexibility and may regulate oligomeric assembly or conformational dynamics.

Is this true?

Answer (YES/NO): NO